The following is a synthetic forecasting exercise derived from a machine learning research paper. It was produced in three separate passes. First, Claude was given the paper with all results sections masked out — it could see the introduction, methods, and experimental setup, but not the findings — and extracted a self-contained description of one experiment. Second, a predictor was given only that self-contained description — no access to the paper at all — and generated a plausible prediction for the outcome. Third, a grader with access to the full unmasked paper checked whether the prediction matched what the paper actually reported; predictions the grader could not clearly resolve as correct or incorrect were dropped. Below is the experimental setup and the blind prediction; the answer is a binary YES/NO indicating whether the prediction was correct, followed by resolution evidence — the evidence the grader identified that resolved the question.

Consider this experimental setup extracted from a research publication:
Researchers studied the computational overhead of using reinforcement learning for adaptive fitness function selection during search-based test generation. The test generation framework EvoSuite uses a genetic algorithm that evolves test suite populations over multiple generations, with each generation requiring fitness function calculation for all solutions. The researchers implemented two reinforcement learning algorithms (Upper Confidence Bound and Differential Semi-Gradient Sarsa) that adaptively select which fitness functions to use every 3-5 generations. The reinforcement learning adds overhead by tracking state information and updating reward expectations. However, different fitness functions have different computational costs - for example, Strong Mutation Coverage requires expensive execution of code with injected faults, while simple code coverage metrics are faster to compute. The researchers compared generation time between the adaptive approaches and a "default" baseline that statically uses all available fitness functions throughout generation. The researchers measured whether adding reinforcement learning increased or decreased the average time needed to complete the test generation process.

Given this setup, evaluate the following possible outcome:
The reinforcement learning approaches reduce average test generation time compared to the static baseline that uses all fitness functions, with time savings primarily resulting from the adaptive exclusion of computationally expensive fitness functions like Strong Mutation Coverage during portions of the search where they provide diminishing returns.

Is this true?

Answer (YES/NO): NO